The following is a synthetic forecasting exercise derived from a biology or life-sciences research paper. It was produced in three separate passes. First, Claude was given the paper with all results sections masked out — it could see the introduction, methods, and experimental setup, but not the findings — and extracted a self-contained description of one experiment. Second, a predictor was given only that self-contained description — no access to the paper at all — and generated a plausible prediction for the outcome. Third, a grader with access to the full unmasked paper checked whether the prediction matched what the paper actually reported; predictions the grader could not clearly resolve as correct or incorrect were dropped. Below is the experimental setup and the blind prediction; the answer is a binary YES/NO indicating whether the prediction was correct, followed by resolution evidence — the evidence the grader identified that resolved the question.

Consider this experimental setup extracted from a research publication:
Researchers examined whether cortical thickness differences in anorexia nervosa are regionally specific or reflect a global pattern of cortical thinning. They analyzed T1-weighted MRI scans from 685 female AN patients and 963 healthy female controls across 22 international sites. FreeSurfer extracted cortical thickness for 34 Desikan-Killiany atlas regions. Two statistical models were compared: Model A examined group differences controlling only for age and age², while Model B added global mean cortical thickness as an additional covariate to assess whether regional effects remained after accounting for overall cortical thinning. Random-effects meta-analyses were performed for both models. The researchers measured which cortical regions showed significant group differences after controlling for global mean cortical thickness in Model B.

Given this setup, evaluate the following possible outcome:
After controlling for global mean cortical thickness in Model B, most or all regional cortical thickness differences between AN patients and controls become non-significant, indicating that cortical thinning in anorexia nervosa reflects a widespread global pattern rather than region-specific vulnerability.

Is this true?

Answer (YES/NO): NO